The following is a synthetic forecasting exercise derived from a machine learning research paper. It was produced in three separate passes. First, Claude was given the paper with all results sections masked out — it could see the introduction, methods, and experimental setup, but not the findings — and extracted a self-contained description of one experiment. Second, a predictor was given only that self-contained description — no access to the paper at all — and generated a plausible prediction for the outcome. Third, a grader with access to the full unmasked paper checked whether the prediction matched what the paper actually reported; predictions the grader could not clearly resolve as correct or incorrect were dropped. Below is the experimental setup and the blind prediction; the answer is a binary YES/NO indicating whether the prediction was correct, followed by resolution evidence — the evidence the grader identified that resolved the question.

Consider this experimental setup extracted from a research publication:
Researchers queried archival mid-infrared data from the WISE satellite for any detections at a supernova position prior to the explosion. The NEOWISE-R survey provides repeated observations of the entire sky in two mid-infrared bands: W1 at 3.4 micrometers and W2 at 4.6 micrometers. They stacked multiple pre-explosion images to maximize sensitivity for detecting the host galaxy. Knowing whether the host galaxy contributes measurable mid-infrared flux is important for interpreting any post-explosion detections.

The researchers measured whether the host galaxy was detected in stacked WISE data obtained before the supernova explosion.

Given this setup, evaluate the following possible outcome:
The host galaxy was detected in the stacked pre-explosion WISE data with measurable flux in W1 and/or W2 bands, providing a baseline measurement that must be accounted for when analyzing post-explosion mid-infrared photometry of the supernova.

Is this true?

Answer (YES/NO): NO